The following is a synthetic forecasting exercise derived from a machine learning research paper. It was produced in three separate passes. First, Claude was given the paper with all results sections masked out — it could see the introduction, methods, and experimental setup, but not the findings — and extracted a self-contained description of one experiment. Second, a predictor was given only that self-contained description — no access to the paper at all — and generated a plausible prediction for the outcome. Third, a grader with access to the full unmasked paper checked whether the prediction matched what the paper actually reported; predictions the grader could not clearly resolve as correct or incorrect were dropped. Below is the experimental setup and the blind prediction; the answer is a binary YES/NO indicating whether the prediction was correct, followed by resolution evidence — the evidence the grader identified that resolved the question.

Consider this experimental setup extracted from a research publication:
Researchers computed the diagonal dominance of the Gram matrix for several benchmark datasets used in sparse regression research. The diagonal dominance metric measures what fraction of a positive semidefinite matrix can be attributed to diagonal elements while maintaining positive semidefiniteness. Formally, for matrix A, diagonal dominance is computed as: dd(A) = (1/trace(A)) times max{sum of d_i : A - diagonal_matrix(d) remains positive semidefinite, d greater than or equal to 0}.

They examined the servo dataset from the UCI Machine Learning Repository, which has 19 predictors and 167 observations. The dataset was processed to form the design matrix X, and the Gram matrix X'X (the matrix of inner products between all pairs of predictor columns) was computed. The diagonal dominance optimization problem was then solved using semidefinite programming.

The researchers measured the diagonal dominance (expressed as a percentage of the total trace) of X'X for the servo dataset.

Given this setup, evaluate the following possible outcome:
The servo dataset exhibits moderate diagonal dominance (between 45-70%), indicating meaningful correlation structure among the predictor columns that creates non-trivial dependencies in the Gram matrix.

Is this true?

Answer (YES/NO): NO